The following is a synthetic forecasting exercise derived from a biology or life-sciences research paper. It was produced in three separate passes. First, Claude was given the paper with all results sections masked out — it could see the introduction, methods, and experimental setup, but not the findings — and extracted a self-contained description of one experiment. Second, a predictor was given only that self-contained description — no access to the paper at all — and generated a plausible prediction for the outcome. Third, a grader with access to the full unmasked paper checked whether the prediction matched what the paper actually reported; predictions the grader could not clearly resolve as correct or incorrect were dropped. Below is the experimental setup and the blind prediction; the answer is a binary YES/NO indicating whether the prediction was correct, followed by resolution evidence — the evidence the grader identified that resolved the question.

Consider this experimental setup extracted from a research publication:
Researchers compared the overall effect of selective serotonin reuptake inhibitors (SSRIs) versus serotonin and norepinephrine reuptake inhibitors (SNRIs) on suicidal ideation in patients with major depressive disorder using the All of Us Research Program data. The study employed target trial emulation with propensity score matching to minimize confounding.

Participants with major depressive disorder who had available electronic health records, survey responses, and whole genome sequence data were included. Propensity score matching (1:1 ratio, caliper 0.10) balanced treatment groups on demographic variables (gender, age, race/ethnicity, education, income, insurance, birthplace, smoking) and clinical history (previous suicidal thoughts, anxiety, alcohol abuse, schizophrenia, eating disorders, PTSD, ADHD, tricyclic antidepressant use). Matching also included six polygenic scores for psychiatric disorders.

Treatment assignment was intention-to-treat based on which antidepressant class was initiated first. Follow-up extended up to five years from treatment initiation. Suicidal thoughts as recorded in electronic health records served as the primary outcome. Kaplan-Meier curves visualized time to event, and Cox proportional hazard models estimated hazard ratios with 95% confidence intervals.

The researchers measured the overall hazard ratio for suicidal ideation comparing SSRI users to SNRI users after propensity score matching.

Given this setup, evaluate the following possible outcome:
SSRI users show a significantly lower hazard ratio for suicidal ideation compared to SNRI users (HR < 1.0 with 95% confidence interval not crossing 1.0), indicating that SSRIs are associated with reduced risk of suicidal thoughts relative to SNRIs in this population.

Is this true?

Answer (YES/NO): NO